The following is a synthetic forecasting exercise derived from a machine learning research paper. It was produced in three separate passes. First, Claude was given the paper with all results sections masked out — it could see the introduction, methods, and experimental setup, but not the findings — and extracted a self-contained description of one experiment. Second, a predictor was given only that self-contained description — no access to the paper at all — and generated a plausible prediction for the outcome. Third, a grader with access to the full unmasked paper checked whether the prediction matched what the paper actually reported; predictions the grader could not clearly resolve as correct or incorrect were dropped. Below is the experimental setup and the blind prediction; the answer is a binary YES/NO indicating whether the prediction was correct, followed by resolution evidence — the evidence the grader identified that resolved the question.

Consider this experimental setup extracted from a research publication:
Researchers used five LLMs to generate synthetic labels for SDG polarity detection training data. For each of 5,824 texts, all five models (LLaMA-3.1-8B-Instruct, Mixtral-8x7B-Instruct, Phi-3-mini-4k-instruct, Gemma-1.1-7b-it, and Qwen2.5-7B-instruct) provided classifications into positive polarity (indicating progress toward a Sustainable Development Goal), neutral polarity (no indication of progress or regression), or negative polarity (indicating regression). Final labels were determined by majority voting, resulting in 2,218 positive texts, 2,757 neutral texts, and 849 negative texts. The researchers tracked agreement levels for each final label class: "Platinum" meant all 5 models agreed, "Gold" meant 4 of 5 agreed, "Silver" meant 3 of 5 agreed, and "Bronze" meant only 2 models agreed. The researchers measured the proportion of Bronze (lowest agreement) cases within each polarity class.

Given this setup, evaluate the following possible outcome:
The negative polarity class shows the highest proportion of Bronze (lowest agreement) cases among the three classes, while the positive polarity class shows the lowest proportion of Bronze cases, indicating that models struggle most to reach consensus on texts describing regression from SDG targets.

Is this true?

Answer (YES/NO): NO